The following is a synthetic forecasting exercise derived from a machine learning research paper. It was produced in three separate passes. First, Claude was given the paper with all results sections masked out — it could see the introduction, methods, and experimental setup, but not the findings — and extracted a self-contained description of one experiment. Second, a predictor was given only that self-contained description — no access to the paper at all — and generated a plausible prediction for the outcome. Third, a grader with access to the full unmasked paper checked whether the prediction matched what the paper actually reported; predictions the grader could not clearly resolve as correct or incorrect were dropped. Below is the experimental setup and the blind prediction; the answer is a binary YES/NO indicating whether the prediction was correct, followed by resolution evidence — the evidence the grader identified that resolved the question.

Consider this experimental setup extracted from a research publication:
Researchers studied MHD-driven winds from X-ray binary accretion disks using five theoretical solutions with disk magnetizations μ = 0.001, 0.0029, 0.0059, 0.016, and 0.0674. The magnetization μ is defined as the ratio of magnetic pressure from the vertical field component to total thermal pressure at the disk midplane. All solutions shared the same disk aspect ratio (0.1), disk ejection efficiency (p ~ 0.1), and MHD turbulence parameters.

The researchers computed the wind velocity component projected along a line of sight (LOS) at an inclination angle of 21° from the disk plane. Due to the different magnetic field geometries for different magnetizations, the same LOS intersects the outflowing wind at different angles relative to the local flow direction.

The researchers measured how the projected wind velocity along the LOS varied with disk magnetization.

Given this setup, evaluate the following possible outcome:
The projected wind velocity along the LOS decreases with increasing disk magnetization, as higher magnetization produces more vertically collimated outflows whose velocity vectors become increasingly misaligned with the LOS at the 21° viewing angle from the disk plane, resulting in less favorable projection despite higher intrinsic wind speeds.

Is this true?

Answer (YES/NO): YES